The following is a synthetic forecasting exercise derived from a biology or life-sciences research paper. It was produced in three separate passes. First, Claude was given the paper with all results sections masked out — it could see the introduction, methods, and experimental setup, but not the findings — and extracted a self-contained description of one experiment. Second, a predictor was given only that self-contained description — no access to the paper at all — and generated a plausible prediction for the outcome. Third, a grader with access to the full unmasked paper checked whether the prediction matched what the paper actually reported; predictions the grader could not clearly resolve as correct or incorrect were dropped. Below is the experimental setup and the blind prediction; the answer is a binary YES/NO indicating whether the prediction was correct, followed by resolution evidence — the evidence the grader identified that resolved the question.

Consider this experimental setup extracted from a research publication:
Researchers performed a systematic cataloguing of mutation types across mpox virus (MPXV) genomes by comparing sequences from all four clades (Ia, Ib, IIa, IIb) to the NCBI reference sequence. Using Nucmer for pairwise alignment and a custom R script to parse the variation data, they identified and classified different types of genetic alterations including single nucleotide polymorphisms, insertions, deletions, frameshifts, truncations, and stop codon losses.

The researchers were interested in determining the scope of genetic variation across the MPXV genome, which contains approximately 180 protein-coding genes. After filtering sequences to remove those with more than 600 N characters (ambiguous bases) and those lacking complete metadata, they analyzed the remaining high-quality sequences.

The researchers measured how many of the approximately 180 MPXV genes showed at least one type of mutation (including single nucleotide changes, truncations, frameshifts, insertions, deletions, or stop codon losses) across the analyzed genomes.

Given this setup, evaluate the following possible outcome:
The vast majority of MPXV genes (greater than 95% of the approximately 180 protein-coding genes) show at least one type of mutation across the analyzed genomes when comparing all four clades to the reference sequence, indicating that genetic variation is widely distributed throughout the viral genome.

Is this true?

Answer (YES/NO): NO